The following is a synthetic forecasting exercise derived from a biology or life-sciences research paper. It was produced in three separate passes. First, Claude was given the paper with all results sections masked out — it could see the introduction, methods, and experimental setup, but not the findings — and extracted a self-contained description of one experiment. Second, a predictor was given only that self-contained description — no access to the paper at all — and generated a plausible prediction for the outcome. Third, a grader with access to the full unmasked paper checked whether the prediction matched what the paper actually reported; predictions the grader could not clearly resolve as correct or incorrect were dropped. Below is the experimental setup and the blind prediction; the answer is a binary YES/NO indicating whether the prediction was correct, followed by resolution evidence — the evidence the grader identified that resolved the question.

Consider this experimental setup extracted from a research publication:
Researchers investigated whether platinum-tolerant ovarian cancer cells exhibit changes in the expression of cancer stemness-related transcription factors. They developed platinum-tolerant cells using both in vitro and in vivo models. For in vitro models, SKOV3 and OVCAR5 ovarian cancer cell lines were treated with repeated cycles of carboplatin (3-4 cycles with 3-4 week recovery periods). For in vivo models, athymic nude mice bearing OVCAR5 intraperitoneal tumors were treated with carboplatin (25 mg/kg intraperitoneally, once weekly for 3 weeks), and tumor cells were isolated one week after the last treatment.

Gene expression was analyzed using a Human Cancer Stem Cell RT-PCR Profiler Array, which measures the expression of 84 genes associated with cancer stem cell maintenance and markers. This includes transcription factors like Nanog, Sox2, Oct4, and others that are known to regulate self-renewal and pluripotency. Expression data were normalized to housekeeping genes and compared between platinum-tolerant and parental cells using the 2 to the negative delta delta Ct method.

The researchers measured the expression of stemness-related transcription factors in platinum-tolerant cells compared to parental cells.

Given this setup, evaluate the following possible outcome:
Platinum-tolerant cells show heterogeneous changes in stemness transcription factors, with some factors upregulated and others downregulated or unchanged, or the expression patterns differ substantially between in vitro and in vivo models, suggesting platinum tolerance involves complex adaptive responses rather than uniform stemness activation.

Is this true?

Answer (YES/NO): NO